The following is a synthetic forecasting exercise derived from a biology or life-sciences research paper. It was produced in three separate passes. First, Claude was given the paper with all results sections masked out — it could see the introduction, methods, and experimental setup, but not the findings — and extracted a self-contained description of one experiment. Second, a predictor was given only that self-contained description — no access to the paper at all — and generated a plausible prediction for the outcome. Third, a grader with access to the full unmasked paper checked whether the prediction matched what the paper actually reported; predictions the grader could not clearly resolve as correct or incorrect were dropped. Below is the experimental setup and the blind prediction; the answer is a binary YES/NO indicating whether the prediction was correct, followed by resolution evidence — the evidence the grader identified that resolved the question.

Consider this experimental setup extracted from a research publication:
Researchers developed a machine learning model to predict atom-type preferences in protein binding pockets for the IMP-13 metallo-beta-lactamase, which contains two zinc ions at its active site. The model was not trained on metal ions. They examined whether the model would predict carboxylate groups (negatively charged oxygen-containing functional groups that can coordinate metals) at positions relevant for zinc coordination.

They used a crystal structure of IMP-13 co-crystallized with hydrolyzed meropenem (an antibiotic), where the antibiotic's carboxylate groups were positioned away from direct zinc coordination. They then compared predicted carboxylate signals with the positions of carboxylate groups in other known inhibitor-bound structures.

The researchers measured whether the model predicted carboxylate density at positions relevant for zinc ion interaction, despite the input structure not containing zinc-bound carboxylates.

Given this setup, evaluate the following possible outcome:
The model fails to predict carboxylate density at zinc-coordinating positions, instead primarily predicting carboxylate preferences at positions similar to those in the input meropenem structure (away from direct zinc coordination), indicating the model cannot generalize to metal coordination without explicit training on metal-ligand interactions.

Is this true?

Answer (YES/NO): NO